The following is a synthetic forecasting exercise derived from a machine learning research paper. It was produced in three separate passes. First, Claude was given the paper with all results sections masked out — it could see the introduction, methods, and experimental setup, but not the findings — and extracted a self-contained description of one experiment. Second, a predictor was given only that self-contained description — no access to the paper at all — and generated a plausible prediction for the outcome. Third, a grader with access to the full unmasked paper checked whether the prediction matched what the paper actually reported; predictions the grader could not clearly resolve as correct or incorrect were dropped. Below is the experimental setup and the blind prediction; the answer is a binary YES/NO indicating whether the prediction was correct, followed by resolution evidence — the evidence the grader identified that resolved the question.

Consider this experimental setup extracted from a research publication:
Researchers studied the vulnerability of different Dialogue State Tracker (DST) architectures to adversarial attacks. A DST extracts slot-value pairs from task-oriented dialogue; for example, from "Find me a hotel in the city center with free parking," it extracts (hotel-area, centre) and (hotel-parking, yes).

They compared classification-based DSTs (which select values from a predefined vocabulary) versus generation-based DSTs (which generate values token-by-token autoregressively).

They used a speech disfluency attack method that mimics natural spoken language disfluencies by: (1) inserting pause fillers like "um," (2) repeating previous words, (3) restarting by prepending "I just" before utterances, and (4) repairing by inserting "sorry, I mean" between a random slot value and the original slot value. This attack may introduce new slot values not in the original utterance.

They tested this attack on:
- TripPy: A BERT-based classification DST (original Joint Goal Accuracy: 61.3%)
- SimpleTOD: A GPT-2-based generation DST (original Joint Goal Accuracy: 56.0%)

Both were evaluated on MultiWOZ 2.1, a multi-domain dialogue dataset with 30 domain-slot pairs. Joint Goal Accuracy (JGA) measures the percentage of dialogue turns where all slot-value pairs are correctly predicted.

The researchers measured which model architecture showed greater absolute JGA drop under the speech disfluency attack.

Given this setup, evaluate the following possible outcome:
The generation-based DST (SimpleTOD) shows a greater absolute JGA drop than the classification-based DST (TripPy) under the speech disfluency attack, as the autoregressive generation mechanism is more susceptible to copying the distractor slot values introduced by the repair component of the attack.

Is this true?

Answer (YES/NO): YES